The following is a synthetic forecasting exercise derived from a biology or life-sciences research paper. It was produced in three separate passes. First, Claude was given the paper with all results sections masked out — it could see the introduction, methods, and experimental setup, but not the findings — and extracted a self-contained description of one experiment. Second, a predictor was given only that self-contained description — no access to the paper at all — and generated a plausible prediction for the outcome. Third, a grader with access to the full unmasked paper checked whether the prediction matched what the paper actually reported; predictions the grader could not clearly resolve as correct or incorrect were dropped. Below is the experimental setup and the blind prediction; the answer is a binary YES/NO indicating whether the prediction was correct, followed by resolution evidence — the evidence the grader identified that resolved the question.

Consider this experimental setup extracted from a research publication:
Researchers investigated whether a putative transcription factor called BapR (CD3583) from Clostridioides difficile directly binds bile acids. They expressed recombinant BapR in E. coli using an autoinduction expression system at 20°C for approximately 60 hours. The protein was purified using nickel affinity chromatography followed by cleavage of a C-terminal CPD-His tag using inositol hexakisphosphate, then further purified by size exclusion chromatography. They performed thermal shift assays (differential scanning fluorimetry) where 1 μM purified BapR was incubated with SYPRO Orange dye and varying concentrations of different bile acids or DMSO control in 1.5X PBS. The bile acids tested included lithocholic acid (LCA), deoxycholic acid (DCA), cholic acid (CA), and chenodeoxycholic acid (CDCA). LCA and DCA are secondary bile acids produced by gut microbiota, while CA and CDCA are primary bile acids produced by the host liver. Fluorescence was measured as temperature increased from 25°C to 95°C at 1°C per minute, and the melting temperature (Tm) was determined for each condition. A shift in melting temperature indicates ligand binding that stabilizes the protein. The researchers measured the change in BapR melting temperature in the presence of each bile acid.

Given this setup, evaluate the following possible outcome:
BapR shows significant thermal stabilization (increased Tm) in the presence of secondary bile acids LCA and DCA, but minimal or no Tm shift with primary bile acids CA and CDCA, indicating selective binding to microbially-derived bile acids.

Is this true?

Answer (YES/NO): NO